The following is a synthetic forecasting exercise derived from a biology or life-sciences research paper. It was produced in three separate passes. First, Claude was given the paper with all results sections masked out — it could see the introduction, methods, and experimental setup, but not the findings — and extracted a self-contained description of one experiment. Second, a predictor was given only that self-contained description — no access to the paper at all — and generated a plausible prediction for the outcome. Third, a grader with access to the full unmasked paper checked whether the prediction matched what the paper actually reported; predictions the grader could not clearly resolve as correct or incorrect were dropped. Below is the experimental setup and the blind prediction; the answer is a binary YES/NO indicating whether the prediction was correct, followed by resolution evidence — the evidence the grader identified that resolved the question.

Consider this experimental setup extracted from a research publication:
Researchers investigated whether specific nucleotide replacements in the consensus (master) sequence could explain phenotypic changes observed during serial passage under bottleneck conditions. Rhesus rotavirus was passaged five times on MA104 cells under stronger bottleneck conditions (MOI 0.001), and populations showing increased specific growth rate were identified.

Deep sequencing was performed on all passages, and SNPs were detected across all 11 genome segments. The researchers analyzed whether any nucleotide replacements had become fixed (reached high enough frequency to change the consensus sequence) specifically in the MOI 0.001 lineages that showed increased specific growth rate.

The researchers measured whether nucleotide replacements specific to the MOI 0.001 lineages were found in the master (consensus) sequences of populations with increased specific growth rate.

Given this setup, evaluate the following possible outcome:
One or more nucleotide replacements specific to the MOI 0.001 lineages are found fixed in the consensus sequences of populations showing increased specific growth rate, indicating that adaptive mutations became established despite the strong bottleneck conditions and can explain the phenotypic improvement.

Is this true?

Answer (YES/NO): NO